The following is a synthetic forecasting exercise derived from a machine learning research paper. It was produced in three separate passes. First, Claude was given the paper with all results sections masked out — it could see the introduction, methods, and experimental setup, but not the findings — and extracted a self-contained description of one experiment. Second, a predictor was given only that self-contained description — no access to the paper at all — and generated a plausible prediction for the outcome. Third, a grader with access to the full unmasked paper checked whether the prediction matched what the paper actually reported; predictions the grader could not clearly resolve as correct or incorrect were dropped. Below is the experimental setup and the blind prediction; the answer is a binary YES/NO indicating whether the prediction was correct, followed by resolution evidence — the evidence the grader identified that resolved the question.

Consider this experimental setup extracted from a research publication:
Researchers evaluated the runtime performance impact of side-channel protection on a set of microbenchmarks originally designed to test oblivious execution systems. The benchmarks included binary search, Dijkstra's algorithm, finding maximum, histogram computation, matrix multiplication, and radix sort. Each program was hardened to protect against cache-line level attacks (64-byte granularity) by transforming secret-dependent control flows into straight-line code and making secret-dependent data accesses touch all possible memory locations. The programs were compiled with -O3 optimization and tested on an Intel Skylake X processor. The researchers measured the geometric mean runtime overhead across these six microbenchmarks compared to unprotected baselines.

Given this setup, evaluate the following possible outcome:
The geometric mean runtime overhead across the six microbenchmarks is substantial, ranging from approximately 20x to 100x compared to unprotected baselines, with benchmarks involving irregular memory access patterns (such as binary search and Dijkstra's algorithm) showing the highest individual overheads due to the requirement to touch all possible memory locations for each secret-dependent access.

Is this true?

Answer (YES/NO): NO